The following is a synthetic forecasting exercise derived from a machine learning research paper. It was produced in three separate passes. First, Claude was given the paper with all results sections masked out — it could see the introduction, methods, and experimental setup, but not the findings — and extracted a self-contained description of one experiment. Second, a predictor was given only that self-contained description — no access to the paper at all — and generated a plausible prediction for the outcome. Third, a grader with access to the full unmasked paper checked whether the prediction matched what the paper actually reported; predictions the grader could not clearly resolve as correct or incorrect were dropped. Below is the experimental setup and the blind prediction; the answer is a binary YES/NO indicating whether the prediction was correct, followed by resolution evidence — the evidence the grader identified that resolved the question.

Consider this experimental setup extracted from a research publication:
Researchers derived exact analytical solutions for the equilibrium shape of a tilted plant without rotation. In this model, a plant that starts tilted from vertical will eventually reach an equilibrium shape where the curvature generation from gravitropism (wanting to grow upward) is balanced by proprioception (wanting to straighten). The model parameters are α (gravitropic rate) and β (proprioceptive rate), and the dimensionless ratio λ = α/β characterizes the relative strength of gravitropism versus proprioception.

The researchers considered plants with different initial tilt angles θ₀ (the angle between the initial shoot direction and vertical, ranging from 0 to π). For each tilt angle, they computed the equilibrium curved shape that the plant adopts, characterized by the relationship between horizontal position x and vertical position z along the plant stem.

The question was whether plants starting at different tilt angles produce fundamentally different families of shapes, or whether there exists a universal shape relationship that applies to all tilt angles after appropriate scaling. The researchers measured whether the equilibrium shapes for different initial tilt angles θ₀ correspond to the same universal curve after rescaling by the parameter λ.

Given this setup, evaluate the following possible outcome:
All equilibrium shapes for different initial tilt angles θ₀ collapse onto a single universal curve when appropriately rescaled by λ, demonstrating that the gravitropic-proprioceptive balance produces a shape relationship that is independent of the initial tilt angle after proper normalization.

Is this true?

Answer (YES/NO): YES